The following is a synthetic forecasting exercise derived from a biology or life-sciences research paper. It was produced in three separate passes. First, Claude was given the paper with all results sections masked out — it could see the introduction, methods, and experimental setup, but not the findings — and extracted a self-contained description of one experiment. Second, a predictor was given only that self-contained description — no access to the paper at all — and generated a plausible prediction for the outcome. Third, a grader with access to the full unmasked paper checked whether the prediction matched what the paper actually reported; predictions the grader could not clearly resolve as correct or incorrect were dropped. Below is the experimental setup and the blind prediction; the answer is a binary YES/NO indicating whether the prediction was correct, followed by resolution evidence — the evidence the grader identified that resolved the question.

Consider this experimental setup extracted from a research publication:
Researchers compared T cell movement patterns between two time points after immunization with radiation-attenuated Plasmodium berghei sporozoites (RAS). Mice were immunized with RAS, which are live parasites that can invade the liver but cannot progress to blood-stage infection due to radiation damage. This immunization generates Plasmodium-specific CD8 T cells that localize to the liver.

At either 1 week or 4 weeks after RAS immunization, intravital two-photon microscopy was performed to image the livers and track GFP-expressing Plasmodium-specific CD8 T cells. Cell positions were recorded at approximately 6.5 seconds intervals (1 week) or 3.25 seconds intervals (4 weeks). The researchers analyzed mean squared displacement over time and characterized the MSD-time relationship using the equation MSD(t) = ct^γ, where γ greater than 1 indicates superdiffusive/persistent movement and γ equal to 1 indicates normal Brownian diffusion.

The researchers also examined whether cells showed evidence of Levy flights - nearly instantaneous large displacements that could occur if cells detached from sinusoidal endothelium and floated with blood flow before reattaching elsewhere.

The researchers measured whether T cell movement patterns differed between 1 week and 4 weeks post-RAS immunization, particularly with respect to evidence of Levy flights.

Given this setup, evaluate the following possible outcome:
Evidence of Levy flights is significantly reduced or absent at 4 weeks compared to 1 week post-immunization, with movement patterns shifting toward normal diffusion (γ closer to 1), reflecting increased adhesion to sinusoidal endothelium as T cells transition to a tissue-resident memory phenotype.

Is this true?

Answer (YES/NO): NO